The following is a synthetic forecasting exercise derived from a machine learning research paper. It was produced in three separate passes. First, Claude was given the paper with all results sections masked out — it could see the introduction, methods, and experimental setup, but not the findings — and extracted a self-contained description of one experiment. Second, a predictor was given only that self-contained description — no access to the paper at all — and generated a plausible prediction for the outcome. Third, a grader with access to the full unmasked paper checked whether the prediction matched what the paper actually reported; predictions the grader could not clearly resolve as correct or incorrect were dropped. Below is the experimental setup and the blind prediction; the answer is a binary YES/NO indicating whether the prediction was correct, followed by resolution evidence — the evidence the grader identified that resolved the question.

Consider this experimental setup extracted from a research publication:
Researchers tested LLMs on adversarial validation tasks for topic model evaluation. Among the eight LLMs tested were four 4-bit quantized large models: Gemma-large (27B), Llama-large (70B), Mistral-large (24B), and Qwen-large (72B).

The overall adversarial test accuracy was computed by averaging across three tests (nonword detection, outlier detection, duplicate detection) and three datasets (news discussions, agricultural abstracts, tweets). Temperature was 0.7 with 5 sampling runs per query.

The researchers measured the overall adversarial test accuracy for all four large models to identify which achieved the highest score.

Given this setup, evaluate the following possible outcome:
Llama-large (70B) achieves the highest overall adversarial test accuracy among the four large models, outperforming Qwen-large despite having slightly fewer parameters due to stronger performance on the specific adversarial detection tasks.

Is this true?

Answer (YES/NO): NO